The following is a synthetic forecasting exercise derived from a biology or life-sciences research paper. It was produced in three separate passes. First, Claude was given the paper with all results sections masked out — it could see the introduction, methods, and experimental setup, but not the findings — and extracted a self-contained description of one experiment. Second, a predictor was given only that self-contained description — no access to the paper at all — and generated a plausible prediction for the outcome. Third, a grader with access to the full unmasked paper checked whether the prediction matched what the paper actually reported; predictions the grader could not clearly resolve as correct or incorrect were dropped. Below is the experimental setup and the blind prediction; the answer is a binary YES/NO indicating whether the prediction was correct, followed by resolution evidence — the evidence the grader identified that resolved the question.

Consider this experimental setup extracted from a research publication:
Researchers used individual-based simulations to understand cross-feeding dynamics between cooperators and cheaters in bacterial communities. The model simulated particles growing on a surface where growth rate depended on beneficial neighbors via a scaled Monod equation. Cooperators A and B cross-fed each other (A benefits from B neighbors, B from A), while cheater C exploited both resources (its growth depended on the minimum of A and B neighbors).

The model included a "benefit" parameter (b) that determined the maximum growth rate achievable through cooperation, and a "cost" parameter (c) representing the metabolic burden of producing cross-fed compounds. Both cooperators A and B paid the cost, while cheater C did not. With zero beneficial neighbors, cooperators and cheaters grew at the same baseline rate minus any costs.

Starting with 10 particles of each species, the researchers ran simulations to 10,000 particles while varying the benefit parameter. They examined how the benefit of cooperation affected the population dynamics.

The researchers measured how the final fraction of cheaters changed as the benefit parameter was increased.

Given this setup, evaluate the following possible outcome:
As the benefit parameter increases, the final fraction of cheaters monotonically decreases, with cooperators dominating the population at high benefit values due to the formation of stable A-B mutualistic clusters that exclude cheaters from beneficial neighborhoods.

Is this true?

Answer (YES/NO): YES